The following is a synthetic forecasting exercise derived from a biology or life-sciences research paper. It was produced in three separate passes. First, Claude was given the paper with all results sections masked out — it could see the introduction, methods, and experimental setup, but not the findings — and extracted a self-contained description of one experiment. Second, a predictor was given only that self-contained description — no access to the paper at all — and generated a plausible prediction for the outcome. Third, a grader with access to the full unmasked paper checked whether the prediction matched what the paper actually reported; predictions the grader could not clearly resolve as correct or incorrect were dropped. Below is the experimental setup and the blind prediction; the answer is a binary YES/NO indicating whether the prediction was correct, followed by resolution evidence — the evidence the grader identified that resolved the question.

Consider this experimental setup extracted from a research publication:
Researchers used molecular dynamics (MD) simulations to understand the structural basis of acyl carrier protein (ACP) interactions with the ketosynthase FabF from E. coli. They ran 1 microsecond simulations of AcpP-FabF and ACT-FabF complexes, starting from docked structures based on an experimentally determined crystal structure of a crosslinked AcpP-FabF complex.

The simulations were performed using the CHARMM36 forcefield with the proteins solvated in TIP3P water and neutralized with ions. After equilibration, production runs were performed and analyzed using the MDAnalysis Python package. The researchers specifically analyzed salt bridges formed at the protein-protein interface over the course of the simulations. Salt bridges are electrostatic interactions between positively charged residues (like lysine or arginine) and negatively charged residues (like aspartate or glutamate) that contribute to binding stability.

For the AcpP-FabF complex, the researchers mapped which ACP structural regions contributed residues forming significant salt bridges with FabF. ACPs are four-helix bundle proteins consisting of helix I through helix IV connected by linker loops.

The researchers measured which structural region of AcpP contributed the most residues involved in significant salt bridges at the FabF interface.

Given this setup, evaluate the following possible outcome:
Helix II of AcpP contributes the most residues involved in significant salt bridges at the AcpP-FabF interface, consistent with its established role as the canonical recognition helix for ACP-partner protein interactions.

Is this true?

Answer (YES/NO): YES